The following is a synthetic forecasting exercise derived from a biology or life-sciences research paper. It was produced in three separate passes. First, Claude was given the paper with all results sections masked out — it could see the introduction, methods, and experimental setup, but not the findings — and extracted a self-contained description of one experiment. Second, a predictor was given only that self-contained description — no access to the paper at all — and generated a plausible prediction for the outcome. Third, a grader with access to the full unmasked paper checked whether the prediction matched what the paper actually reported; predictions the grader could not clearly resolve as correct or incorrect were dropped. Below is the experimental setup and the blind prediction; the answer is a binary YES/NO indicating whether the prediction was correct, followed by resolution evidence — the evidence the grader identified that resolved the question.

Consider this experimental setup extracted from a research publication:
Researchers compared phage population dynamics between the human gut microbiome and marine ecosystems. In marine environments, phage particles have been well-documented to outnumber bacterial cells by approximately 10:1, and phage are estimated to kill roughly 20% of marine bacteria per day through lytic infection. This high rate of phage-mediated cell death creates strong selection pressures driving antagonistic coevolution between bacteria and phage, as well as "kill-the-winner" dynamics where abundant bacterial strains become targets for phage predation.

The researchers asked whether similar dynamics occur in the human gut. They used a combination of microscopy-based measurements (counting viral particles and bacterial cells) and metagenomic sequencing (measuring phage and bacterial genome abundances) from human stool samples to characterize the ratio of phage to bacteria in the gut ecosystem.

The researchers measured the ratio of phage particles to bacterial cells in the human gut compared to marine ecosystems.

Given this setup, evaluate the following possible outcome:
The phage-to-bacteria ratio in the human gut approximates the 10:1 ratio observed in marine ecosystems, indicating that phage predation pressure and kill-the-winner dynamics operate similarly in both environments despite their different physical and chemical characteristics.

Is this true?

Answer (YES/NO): NO